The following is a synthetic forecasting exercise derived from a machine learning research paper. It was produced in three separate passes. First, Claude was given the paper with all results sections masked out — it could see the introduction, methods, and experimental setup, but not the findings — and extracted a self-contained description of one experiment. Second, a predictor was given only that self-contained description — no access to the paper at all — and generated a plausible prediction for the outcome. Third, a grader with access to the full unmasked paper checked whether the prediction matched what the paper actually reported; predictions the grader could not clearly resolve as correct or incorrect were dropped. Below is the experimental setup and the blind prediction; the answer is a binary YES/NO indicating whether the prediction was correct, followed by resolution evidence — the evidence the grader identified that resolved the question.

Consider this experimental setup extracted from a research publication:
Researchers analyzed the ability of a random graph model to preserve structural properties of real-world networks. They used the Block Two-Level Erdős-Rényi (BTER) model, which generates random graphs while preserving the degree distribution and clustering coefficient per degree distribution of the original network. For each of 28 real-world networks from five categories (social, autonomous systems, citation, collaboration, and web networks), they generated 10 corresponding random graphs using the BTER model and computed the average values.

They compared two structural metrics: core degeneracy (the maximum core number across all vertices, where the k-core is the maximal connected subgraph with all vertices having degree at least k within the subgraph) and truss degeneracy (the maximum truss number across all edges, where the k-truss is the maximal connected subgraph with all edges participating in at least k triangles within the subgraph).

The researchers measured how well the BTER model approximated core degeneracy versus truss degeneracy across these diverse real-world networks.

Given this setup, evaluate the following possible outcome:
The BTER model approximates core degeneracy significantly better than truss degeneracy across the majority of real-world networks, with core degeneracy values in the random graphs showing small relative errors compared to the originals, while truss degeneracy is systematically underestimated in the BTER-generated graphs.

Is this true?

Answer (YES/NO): NO